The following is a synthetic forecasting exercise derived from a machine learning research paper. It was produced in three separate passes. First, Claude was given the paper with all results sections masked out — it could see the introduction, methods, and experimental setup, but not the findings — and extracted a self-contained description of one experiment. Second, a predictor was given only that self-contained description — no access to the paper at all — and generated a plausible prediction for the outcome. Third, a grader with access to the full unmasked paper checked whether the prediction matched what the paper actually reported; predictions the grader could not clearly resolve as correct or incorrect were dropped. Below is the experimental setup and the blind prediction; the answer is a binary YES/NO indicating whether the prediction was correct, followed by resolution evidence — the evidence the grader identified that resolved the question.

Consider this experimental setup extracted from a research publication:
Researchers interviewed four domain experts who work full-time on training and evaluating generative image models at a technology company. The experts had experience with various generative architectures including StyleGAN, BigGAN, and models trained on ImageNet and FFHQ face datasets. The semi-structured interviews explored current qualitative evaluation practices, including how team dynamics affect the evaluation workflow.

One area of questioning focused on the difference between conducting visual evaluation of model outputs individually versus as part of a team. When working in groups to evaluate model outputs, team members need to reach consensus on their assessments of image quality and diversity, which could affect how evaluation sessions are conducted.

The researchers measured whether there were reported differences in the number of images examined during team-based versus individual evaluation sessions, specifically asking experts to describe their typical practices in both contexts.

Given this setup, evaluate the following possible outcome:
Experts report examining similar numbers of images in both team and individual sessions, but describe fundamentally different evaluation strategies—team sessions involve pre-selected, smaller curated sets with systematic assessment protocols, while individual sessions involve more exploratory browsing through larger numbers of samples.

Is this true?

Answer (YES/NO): NO